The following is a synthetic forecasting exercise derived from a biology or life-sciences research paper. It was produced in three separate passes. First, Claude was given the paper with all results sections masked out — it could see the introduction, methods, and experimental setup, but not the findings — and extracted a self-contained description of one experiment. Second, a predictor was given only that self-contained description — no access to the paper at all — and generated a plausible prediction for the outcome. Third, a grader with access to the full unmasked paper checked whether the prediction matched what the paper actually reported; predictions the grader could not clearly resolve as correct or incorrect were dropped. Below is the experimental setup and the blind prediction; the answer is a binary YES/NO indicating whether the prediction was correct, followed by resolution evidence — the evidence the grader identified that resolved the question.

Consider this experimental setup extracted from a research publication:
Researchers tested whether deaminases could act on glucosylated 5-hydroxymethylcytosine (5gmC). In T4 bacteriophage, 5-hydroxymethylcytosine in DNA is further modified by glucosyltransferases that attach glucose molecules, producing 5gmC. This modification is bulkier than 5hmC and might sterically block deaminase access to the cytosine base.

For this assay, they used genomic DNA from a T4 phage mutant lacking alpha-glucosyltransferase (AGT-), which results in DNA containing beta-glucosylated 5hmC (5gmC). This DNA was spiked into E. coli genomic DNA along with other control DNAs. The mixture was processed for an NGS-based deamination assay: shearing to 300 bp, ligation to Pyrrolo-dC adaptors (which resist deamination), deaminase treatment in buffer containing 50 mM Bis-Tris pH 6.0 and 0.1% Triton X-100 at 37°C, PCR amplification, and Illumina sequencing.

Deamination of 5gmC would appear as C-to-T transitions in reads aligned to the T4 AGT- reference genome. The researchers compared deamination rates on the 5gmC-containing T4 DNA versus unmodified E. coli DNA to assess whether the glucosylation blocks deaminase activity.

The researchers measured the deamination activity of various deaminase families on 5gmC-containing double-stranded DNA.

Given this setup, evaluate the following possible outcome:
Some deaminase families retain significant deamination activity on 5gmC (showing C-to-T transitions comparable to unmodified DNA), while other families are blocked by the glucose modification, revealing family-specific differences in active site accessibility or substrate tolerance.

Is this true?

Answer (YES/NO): YES